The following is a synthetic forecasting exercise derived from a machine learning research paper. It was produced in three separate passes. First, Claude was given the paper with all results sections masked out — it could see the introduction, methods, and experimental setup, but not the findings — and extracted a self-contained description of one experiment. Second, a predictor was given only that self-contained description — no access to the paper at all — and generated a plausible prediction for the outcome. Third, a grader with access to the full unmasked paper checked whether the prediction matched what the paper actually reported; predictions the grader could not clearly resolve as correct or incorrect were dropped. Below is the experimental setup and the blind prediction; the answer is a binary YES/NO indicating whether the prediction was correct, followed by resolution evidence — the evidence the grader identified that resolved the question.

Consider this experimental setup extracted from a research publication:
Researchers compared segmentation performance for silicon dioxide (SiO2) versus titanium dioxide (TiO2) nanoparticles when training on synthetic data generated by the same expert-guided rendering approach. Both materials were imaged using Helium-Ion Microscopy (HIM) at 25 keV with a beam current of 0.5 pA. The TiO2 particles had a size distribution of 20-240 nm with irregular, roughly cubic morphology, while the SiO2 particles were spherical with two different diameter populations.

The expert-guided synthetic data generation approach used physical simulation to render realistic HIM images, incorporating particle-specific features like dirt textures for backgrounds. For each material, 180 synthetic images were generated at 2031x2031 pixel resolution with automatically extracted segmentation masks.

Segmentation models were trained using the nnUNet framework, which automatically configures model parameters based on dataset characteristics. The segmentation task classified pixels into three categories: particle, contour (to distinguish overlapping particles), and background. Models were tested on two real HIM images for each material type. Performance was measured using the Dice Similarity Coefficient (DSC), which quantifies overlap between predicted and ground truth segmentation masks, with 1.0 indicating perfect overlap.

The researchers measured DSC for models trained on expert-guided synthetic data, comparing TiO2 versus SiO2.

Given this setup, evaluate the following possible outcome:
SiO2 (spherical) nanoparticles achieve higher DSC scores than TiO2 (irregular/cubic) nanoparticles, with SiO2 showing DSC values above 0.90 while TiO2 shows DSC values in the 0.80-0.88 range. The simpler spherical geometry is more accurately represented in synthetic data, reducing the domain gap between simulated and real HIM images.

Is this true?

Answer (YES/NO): NO